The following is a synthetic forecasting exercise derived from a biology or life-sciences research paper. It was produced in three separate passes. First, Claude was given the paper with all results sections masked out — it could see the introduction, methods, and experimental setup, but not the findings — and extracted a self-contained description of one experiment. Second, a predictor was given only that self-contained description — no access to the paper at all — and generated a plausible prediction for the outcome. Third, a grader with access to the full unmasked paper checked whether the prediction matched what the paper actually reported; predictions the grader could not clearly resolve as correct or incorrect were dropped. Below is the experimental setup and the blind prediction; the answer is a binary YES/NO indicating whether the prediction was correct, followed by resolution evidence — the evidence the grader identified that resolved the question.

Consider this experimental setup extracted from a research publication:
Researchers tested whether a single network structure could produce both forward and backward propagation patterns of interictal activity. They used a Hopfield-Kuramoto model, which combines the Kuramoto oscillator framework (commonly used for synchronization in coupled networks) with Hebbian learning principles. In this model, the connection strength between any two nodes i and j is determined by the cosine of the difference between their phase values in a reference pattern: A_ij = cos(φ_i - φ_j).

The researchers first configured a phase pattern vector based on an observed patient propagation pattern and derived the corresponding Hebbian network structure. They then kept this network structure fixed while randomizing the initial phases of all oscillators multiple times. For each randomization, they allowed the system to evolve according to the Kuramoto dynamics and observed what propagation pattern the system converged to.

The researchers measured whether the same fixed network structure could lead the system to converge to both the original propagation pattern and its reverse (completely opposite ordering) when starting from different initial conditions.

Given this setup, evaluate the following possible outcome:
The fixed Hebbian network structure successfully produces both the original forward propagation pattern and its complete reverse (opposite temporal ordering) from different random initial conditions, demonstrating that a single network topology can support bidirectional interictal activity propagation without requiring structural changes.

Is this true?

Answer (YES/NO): YES